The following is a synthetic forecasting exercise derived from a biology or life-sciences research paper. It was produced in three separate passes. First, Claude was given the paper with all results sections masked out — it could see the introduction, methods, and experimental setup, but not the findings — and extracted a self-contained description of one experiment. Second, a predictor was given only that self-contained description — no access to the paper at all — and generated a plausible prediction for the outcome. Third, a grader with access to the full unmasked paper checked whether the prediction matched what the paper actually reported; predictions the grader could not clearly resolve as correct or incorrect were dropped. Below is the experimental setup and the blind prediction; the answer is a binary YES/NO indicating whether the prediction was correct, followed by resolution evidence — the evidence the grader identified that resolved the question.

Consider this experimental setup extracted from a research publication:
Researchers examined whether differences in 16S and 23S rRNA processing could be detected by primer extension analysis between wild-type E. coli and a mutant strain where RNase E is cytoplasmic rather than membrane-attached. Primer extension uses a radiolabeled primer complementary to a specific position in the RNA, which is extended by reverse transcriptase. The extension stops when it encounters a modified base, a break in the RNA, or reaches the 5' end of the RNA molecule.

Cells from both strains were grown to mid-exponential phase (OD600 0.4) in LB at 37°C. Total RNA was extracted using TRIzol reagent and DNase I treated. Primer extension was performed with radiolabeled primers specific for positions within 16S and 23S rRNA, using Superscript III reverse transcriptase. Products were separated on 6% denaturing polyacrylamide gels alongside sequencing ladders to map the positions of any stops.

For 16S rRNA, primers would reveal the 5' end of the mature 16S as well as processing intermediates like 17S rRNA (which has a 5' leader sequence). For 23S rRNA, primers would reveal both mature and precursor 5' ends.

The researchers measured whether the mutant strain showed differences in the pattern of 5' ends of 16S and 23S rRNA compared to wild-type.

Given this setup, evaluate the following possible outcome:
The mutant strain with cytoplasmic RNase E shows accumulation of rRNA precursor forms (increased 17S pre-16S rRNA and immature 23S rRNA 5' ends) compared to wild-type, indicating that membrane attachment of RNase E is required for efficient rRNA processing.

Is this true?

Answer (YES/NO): NO